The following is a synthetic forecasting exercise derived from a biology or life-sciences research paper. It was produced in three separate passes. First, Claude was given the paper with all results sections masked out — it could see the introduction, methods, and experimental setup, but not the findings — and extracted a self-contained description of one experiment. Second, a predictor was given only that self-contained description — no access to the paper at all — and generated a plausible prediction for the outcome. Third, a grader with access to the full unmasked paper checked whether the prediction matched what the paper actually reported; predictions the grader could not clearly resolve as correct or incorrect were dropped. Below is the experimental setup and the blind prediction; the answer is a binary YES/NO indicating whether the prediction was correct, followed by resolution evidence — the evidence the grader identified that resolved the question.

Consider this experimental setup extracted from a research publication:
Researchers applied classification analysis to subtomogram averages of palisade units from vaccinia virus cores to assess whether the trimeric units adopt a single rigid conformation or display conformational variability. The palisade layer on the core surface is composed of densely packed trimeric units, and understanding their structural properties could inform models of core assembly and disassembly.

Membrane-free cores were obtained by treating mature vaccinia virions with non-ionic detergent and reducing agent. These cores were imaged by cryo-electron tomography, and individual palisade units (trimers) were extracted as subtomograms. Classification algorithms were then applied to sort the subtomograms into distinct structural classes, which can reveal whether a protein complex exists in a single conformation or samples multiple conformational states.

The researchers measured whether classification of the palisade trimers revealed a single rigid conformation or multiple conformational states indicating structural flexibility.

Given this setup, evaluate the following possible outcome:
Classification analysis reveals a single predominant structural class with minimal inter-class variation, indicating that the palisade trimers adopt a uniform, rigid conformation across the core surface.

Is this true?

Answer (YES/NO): NO